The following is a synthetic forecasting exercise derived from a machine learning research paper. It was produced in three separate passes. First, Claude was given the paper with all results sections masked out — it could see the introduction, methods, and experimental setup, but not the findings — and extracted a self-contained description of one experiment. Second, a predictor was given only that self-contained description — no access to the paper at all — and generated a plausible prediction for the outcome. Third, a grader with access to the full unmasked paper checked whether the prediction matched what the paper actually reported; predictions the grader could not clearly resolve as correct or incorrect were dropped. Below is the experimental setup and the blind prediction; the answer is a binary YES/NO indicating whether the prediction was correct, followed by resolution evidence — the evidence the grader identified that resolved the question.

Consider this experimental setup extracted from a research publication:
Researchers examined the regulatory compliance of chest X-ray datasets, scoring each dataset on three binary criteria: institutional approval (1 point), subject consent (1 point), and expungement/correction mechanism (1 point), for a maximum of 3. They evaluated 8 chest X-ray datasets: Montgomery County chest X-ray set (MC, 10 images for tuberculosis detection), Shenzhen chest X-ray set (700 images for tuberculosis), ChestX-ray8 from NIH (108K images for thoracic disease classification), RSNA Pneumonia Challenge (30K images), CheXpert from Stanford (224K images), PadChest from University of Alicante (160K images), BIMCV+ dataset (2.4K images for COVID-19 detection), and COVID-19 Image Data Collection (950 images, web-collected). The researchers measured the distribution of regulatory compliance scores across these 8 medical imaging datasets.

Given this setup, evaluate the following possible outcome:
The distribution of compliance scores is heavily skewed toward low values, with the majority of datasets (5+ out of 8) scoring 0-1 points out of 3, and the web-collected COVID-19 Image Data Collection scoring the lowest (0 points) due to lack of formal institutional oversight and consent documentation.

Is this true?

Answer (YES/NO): NO